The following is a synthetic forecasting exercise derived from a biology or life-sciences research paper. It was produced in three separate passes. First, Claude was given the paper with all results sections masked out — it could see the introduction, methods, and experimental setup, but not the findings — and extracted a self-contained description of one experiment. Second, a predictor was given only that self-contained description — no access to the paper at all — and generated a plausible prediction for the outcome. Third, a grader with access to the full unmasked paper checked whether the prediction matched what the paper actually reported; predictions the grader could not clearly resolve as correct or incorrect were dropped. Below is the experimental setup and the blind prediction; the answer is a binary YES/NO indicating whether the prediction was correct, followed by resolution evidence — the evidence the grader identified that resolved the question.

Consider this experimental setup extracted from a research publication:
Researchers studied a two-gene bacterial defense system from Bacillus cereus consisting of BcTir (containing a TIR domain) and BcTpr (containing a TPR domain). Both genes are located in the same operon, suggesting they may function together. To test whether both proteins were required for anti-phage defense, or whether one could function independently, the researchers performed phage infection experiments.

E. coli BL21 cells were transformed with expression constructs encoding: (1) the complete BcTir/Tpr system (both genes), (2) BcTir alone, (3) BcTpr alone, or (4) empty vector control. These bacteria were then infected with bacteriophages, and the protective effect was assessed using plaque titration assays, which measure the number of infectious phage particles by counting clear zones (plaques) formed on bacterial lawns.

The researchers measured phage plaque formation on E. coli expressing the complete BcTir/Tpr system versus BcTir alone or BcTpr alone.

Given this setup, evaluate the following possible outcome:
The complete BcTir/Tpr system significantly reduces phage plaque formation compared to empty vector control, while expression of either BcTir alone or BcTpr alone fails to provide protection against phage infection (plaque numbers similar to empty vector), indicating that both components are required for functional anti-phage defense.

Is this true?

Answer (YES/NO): YES